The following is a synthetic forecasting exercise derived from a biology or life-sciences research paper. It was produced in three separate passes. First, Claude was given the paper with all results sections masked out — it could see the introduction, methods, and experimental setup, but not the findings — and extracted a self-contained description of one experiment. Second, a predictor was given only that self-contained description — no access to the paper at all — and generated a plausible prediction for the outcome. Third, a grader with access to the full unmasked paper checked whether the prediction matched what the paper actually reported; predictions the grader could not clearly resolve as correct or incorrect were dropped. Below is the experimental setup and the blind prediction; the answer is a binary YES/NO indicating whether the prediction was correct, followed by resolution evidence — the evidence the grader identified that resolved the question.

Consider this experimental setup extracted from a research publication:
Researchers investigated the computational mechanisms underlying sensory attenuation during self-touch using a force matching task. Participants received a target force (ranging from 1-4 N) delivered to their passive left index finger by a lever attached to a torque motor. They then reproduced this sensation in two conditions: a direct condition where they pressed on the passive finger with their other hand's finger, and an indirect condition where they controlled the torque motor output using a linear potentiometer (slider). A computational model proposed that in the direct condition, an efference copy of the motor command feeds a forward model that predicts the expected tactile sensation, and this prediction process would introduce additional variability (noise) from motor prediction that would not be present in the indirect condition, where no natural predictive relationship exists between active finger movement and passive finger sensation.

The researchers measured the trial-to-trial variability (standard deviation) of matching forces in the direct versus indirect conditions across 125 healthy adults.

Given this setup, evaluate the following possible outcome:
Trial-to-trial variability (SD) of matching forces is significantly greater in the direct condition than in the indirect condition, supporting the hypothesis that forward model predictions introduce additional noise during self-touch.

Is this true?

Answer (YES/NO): YES